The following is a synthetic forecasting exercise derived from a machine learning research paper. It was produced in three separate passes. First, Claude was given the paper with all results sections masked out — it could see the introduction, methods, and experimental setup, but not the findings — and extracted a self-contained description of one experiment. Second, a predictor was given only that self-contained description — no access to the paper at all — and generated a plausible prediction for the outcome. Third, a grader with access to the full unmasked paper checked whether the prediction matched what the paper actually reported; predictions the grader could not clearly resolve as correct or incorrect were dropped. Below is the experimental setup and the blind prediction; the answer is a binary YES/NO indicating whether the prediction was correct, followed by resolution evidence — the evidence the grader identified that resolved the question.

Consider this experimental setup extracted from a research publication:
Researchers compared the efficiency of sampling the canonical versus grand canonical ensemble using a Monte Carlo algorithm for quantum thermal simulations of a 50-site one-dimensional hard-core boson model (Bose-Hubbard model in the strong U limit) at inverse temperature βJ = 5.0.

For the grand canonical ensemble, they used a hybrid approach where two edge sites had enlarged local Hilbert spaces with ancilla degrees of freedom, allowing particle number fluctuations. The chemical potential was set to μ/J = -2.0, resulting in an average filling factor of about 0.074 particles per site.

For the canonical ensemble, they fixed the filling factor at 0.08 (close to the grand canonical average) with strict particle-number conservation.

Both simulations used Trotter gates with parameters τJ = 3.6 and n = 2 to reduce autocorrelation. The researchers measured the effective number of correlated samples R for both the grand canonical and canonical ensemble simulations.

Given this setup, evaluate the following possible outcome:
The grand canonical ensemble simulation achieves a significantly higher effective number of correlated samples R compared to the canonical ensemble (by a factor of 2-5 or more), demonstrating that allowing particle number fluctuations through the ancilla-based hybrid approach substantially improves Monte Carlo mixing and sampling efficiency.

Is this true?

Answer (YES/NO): NO